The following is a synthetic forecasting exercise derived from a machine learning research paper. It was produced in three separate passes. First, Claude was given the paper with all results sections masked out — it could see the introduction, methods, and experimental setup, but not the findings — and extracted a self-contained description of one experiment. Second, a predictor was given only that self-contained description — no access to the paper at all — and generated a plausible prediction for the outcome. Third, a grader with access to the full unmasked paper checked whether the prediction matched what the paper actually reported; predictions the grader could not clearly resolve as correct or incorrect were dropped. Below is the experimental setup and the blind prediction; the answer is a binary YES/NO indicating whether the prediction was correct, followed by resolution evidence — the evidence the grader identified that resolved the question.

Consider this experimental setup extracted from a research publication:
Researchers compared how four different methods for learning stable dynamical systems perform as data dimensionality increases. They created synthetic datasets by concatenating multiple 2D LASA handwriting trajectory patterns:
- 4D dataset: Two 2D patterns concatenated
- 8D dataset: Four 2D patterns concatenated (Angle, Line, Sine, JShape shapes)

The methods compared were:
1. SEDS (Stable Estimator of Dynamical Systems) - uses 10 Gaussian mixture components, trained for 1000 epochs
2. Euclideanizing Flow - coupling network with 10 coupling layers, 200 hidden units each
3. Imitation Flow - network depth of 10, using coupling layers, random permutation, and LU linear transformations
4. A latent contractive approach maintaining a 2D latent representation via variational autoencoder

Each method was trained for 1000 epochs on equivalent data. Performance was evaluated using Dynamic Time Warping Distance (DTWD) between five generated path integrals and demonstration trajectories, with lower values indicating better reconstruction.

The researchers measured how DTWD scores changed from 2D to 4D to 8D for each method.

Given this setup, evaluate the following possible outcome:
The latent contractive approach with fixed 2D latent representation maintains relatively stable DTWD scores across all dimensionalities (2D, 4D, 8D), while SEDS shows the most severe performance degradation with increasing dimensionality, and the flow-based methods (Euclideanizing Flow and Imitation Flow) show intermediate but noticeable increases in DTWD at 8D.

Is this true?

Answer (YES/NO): NO